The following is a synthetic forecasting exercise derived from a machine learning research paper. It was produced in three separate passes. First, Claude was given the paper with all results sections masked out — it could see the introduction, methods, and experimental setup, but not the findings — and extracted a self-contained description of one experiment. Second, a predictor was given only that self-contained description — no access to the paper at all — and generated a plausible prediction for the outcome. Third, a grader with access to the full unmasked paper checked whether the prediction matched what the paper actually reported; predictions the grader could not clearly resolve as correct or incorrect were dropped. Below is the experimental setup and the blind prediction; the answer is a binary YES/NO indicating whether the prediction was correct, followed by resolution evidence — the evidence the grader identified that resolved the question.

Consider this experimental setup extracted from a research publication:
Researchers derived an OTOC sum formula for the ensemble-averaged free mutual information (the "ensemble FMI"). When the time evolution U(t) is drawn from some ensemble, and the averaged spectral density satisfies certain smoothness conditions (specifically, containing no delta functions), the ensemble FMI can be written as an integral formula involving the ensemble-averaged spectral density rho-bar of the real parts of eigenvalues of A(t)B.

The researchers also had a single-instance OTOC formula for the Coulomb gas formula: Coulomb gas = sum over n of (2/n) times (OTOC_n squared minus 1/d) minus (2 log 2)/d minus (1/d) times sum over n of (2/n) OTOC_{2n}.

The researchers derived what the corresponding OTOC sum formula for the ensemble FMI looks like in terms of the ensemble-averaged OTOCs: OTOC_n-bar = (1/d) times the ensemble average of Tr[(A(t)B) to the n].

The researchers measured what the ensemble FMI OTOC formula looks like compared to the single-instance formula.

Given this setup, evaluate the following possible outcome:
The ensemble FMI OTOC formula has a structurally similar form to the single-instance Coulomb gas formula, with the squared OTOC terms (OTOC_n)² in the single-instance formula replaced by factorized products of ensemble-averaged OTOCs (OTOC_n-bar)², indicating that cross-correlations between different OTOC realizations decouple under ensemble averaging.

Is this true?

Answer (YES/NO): NO